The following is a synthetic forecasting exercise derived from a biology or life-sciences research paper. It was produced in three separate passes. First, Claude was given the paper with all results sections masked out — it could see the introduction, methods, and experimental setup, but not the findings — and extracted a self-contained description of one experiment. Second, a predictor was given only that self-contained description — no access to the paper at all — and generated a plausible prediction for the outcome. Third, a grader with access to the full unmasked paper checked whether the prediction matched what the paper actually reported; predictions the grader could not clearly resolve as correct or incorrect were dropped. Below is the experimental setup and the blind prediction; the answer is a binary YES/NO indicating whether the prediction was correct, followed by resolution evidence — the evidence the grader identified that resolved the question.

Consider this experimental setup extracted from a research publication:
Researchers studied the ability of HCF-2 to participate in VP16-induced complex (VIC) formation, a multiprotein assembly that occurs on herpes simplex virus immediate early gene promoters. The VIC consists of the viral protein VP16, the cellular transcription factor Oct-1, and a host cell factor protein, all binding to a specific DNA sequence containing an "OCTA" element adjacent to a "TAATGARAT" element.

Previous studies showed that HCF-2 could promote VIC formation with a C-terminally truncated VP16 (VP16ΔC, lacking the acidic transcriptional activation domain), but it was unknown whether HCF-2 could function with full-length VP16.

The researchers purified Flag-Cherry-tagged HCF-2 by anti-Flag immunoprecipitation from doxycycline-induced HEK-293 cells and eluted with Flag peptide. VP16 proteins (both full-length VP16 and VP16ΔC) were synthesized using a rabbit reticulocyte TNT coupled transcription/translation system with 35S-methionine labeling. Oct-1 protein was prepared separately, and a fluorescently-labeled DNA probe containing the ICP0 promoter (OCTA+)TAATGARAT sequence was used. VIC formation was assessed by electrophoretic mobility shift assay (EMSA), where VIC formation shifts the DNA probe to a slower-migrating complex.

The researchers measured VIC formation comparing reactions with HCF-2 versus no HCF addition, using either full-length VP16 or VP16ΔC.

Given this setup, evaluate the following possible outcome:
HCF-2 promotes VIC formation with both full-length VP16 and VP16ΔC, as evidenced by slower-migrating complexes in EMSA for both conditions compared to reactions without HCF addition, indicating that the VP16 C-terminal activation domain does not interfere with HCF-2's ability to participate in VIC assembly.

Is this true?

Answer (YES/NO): NO